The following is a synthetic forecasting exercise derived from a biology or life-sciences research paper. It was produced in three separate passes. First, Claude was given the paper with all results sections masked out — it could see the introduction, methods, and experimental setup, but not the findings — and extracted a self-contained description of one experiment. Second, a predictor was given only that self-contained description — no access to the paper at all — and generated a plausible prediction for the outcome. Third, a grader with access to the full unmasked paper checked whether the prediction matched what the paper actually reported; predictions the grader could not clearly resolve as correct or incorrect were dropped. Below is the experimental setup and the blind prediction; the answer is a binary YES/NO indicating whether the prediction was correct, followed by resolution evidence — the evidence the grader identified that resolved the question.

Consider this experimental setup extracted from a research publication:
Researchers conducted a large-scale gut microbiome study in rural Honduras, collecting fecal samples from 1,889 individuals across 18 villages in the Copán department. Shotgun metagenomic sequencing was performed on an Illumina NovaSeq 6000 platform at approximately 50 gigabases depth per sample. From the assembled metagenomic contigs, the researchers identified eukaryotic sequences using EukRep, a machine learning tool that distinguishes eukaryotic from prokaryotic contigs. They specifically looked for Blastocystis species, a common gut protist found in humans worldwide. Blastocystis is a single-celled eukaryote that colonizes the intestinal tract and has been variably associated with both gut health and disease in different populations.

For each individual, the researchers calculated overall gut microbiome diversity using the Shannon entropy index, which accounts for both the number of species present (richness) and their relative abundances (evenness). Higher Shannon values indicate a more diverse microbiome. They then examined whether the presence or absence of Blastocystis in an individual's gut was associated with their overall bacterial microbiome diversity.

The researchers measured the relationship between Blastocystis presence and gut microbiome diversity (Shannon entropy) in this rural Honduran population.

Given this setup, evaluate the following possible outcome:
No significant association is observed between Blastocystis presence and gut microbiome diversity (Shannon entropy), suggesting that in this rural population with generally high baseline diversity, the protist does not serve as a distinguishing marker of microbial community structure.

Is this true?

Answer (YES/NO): NO